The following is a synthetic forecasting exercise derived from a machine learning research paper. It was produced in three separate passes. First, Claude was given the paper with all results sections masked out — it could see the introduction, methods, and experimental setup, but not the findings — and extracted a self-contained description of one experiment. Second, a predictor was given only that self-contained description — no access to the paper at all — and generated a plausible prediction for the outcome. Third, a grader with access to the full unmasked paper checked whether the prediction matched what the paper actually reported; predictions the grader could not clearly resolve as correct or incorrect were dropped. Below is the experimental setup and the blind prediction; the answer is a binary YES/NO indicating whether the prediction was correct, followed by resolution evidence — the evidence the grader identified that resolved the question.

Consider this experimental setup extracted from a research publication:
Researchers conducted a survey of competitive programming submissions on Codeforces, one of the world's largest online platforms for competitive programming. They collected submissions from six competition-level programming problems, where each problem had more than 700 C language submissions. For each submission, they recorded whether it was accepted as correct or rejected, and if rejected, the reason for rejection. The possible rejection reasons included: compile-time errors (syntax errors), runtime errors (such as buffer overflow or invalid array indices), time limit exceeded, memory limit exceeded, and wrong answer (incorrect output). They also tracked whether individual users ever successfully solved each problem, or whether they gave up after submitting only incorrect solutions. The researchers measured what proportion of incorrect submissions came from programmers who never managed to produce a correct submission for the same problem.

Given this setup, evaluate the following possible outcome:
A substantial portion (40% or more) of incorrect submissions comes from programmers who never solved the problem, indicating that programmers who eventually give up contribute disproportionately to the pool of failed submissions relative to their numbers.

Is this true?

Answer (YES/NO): YES